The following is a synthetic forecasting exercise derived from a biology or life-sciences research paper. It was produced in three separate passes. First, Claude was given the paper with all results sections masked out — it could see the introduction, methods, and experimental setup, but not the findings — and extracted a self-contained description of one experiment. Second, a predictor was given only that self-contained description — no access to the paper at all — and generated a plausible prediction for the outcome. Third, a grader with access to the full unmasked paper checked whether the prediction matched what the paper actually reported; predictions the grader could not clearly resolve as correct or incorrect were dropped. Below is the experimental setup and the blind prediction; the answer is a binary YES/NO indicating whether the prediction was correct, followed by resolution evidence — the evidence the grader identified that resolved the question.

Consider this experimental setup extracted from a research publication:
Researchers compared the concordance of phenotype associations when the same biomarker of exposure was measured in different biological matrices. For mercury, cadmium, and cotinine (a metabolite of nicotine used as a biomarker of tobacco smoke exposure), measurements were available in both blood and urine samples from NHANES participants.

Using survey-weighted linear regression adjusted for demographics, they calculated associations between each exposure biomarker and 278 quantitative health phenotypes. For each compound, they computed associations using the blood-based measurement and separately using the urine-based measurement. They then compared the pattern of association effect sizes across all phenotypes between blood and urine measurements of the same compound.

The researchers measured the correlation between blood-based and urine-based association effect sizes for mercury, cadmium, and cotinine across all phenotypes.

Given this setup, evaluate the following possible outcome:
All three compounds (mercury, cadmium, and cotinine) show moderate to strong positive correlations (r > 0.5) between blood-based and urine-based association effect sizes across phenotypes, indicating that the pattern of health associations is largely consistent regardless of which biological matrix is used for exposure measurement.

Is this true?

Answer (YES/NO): YES